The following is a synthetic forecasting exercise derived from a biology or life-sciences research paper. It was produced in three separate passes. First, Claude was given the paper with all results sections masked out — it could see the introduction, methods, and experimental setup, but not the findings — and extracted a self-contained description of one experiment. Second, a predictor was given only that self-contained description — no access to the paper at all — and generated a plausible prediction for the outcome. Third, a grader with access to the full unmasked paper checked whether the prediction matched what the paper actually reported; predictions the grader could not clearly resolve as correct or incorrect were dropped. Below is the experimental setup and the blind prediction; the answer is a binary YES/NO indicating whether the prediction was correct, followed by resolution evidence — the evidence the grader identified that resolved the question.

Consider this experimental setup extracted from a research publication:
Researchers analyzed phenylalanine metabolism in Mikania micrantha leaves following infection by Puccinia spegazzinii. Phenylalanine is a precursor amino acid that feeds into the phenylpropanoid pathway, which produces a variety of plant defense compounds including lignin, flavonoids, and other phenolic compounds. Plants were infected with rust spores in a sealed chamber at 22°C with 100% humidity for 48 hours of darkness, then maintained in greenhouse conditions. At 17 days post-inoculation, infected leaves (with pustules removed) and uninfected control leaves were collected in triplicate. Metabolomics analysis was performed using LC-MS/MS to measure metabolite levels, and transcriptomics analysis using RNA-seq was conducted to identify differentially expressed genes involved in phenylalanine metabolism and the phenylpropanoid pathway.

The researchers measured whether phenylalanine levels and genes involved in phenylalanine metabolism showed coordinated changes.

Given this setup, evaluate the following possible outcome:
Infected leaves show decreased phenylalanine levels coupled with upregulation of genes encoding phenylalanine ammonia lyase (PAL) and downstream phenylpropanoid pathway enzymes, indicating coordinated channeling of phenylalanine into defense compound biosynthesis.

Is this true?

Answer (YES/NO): NO